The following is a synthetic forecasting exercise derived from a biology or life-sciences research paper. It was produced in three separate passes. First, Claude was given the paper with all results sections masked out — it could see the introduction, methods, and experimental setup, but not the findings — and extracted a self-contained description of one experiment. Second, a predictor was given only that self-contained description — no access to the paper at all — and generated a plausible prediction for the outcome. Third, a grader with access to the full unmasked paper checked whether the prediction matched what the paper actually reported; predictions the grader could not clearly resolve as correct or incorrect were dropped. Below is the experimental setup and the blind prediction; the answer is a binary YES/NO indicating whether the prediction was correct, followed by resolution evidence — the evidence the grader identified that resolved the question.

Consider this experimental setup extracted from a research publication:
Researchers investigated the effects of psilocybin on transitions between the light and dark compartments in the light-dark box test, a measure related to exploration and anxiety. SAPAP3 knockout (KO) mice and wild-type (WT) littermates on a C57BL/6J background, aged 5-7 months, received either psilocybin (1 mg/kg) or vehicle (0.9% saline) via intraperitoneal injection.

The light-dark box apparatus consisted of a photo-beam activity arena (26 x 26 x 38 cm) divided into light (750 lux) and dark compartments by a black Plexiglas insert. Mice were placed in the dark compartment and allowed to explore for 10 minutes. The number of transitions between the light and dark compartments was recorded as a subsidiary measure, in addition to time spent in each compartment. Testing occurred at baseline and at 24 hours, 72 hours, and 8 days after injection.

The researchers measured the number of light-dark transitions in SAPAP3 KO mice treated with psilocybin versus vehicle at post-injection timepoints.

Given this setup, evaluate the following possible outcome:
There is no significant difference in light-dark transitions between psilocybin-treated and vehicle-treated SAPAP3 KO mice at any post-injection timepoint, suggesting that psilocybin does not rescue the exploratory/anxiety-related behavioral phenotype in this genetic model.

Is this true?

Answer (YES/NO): YES